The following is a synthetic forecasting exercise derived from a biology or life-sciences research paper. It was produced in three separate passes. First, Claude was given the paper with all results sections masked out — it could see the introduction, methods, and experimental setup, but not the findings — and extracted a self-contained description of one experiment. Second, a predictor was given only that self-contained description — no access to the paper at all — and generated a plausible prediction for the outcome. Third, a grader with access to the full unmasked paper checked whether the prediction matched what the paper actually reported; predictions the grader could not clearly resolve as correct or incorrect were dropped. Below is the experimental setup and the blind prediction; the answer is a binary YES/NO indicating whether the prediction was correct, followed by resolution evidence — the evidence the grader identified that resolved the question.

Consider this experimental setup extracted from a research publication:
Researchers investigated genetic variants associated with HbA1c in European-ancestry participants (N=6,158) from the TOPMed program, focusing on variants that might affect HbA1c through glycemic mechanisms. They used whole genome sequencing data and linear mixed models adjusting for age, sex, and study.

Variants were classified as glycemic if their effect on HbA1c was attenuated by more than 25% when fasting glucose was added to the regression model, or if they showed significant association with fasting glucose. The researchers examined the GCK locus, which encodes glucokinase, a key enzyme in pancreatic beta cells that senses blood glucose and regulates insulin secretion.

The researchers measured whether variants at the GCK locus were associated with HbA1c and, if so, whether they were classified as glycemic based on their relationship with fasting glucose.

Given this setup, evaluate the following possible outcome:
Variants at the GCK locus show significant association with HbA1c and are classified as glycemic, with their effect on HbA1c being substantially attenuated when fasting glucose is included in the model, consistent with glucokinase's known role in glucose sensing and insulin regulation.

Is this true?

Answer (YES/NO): YES